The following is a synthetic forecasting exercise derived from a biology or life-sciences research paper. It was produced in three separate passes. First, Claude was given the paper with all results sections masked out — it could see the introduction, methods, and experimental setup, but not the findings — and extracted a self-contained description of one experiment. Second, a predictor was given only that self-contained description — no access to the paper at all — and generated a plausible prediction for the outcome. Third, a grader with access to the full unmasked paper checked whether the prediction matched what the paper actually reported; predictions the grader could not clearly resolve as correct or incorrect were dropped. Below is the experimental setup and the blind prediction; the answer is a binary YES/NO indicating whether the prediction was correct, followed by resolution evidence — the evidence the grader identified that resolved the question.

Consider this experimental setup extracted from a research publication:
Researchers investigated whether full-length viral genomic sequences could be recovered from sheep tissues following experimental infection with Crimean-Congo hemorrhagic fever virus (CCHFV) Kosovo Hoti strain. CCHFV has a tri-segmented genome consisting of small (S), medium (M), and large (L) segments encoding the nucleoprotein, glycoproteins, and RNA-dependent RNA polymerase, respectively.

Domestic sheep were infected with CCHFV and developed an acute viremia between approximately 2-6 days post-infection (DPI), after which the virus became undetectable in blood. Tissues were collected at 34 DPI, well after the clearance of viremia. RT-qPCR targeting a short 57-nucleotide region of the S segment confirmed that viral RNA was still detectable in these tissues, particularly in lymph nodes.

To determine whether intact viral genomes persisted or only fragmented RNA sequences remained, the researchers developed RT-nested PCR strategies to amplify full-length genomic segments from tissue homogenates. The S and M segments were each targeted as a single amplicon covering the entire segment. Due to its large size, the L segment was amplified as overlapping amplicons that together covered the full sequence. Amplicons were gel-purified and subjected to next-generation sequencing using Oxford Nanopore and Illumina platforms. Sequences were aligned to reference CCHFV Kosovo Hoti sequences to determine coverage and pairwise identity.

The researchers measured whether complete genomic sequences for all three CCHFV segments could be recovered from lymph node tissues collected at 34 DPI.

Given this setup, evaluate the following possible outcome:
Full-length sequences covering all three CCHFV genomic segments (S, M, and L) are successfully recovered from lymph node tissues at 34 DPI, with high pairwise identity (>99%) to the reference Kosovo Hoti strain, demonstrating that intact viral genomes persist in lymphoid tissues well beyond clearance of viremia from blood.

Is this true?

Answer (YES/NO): NO